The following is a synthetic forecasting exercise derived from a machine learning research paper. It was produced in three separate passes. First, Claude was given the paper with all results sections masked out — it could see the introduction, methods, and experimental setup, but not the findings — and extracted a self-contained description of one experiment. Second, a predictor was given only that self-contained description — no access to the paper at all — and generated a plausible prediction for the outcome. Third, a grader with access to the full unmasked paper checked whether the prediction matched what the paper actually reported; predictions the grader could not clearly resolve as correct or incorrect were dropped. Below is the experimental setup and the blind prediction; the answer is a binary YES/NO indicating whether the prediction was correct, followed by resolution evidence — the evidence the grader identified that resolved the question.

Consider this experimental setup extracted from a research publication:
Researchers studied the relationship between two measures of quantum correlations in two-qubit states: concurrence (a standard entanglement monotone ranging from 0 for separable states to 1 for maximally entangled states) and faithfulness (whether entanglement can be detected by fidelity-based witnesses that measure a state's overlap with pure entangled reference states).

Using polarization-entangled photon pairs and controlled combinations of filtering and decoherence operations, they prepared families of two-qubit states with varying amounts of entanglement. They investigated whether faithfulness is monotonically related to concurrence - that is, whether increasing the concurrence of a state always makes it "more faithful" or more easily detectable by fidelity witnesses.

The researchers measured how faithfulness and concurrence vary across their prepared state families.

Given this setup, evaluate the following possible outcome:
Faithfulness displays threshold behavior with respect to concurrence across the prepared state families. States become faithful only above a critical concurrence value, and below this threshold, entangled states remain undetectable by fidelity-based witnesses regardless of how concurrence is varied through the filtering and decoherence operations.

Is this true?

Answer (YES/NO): NO